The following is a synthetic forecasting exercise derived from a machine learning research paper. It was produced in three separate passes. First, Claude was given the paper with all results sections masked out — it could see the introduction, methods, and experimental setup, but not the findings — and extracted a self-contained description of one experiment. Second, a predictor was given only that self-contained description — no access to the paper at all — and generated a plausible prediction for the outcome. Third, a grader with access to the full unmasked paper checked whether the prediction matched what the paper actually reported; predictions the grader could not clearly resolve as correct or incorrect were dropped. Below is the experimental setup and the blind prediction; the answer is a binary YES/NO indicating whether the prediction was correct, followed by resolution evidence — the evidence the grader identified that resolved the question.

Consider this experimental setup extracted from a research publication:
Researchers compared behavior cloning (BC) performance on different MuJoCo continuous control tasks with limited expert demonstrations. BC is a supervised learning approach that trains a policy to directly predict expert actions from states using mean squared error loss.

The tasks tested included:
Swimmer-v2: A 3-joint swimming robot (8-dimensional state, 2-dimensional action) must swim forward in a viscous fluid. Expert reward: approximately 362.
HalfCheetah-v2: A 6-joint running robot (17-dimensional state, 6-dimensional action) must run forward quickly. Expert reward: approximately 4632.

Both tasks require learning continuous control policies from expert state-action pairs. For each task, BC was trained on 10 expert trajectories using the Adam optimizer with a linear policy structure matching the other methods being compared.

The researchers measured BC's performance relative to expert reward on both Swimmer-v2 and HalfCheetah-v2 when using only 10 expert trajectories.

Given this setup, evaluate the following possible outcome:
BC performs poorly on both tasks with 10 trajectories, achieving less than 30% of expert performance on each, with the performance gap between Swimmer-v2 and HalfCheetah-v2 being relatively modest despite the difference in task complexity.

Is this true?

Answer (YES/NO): NO